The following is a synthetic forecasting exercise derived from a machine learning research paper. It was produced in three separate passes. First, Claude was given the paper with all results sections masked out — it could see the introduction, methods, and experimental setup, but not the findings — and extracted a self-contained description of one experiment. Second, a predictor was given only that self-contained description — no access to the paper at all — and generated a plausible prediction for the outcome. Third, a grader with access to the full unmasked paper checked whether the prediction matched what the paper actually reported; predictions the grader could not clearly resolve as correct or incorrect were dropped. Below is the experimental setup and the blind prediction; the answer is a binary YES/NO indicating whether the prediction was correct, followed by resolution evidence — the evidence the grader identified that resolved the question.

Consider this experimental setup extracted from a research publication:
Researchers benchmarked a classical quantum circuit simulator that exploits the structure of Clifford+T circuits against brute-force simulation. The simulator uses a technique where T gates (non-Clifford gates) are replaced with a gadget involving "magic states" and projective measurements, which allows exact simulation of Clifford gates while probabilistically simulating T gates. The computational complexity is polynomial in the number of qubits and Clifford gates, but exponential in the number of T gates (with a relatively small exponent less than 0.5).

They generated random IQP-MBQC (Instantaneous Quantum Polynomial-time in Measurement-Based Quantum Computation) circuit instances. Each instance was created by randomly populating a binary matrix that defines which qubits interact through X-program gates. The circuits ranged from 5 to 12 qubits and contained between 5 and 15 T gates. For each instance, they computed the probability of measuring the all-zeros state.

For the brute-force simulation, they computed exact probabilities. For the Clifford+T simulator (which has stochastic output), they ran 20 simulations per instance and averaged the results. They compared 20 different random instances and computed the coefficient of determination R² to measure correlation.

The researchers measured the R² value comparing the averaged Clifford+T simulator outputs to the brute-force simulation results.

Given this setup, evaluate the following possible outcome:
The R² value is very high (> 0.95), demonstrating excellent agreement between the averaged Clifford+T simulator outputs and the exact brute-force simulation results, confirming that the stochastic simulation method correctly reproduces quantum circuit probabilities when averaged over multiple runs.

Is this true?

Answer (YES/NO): YES